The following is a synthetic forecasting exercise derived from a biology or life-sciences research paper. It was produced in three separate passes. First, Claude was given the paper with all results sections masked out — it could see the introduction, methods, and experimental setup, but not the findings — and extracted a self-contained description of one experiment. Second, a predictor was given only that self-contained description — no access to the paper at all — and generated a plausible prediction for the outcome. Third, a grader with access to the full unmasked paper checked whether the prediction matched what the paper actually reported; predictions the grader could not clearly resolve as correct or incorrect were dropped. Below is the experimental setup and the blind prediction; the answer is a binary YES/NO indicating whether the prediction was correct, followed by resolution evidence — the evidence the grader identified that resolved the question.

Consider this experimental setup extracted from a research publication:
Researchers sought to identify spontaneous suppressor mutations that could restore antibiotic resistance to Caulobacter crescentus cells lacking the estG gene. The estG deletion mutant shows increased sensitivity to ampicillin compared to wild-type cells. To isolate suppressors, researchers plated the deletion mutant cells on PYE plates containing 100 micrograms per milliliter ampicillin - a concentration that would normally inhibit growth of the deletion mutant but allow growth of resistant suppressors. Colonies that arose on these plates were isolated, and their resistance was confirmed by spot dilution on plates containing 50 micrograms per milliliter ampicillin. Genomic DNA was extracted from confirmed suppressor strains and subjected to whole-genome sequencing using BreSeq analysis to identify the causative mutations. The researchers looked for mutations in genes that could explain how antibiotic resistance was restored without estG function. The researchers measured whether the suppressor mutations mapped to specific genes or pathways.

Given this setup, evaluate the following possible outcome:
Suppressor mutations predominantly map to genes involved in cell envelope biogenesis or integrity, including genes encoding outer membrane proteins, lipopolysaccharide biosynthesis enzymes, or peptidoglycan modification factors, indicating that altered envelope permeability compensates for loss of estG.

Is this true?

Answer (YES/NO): NO